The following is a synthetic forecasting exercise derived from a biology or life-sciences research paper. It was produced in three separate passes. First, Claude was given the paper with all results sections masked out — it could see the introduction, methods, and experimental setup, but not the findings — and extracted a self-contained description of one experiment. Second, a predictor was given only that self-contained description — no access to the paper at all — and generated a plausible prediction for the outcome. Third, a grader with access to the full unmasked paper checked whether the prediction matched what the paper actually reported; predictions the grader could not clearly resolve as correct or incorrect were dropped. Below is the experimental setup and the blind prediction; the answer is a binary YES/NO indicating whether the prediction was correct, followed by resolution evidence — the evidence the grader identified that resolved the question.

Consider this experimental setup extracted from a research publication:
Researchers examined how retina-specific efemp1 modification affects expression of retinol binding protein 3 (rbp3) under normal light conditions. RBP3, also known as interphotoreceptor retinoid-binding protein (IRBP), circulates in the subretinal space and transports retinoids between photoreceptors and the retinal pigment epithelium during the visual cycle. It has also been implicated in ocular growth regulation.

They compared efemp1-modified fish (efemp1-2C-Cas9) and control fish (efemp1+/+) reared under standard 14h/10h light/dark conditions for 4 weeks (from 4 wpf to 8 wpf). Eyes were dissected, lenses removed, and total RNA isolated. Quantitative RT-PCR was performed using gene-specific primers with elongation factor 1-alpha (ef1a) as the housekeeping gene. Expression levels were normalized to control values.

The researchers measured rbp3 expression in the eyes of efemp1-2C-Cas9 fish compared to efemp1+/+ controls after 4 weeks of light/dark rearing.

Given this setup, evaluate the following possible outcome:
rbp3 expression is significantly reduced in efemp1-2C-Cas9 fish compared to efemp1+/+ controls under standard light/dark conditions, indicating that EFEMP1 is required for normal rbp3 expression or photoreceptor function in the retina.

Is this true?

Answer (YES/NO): NO